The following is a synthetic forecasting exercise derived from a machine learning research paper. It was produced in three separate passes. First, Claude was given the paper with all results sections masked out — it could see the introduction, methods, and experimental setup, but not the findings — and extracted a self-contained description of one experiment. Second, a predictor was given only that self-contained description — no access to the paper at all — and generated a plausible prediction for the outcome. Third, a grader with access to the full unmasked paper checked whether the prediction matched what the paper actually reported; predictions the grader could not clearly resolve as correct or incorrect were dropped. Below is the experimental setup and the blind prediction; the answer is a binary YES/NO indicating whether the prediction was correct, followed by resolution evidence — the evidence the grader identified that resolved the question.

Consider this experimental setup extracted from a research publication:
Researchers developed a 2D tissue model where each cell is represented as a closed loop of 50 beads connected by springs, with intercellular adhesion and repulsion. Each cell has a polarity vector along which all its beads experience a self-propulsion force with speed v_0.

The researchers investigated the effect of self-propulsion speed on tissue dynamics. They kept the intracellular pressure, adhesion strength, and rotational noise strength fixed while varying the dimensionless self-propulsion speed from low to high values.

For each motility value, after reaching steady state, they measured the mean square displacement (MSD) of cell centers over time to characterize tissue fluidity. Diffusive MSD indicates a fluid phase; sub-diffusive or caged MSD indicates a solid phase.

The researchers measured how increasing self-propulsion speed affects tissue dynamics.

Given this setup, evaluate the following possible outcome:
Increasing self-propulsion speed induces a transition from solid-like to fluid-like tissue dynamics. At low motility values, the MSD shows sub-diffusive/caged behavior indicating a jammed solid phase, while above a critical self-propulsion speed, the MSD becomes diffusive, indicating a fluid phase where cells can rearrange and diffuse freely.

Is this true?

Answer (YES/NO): YES